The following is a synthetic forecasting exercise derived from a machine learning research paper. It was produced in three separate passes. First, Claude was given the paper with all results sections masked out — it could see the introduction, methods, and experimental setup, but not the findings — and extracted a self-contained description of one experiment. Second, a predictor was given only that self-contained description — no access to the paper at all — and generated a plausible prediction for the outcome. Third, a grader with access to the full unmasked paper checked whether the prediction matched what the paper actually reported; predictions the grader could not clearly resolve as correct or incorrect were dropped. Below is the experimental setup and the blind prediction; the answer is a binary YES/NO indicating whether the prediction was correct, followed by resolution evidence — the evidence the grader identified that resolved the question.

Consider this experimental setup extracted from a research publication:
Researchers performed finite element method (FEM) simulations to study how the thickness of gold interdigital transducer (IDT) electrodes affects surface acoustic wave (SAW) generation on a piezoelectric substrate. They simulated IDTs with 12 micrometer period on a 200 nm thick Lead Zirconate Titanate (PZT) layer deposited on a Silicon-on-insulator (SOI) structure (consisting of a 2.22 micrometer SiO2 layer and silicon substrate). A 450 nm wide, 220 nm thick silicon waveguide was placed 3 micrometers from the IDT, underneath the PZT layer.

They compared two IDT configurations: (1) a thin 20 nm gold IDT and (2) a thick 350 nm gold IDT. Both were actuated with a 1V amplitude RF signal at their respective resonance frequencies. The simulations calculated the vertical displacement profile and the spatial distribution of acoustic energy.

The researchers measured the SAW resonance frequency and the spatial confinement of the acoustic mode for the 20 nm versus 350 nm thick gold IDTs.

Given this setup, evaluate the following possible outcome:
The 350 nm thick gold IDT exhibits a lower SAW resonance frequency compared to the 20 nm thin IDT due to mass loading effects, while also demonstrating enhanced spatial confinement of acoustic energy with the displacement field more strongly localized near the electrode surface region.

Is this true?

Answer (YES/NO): NO